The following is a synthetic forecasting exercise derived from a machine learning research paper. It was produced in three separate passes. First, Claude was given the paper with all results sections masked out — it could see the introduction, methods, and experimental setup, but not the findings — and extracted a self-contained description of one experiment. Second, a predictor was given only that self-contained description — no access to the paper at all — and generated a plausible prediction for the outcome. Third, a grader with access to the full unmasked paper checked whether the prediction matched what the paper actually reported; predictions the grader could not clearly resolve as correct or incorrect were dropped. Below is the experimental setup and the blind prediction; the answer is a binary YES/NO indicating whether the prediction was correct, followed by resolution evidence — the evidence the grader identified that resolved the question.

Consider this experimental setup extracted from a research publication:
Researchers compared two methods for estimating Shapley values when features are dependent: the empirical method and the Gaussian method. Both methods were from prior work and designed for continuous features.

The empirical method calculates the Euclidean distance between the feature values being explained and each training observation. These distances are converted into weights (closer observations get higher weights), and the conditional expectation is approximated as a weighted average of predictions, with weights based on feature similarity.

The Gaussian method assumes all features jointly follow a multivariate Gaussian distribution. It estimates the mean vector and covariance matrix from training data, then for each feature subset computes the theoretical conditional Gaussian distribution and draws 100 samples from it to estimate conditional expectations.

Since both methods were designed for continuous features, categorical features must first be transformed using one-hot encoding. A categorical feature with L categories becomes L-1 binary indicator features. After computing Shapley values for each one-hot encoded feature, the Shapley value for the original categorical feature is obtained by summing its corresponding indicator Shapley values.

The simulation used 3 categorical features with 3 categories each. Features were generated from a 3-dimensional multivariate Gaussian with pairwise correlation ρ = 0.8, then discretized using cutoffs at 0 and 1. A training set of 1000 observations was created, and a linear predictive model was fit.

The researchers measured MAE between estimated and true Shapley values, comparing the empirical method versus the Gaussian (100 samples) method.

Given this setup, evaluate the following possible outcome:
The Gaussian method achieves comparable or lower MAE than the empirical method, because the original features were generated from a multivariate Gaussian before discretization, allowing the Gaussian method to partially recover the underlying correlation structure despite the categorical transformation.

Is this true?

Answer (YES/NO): YES